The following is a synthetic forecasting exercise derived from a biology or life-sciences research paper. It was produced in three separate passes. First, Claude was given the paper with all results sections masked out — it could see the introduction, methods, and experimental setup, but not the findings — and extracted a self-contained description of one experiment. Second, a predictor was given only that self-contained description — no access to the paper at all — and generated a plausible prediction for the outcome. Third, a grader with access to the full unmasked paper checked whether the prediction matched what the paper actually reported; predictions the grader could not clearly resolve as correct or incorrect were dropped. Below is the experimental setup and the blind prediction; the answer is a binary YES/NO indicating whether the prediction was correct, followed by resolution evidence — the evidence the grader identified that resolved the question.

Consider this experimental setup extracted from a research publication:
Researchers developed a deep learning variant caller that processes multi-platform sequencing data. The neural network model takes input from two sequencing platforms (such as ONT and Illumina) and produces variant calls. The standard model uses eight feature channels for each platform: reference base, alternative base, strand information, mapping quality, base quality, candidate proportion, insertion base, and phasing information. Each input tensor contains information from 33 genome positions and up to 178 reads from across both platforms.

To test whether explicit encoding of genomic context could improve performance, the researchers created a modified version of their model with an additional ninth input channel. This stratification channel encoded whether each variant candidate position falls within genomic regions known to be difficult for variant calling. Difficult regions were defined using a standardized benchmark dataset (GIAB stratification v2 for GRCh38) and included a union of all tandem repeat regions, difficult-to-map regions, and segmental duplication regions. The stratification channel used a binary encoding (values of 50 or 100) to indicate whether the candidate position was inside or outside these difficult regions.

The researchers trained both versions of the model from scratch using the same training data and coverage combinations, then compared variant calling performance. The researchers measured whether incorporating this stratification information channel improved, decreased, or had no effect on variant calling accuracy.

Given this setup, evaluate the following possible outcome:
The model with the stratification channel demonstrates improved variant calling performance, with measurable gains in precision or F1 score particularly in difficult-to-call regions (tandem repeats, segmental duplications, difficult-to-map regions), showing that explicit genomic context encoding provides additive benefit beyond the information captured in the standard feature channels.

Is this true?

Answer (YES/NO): YES